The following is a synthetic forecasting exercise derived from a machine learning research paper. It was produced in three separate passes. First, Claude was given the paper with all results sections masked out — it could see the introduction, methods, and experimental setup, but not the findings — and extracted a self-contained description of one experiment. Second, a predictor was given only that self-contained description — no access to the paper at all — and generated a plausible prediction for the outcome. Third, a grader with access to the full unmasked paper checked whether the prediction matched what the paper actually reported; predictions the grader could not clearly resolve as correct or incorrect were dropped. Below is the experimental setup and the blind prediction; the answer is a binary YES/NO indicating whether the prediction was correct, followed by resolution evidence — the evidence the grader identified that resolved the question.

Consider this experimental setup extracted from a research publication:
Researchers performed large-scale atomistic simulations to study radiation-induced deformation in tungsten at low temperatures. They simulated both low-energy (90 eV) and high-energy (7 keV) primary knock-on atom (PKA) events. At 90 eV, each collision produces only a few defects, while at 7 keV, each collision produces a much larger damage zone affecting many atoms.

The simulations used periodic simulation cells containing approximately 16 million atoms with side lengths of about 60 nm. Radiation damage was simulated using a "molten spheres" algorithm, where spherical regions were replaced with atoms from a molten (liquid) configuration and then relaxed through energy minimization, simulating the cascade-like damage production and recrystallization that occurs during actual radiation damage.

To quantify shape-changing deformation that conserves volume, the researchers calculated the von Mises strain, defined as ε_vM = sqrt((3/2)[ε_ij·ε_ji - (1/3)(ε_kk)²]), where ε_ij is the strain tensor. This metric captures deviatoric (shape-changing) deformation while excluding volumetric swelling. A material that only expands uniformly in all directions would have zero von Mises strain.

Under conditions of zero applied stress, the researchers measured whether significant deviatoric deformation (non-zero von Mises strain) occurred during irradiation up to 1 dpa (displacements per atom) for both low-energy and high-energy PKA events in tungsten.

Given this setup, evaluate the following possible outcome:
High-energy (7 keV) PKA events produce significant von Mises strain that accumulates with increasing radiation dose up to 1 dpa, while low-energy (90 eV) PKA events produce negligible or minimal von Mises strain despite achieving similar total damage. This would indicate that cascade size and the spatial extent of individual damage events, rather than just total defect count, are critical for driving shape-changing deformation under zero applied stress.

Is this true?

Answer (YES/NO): NO